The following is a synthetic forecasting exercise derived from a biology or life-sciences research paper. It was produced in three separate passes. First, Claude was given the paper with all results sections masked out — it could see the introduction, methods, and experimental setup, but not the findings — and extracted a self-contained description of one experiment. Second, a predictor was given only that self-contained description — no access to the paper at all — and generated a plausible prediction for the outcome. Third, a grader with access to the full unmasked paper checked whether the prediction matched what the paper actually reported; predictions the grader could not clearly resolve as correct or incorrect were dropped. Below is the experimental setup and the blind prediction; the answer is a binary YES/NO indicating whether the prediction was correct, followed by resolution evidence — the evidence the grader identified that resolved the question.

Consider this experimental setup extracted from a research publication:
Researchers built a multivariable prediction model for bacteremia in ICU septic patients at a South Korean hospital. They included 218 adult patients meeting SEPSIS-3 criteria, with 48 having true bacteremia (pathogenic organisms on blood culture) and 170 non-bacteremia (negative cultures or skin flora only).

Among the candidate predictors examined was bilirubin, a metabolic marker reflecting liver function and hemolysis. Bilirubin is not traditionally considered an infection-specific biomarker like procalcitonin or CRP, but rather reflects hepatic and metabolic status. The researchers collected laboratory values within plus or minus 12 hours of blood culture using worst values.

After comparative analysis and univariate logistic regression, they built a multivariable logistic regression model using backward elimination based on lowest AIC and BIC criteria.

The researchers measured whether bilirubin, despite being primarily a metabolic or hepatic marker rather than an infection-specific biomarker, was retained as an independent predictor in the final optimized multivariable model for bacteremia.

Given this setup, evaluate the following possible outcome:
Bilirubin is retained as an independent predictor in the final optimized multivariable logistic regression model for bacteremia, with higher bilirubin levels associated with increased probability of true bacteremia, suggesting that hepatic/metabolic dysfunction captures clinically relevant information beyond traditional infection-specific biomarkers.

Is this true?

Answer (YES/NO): YES